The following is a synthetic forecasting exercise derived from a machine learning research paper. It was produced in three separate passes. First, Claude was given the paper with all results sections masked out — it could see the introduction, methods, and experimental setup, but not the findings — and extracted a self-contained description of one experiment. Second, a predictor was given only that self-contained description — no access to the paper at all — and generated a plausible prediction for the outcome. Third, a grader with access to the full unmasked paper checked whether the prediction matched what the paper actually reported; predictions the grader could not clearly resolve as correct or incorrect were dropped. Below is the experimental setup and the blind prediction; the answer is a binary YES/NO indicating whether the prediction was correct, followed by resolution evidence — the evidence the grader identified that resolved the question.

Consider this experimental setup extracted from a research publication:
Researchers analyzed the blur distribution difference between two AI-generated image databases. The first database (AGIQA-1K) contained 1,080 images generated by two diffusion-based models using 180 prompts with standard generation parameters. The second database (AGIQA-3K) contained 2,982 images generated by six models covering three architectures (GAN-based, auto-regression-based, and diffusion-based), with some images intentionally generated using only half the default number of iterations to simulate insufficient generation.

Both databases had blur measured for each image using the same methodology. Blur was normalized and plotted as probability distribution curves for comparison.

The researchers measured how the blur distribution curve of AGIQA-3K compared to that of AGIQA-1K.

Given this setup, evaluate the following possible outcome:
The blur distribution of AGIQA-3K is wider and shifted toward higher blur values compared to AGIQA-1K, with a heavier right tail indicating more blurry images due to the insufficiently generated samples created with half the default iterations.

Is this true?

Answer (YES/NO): NO